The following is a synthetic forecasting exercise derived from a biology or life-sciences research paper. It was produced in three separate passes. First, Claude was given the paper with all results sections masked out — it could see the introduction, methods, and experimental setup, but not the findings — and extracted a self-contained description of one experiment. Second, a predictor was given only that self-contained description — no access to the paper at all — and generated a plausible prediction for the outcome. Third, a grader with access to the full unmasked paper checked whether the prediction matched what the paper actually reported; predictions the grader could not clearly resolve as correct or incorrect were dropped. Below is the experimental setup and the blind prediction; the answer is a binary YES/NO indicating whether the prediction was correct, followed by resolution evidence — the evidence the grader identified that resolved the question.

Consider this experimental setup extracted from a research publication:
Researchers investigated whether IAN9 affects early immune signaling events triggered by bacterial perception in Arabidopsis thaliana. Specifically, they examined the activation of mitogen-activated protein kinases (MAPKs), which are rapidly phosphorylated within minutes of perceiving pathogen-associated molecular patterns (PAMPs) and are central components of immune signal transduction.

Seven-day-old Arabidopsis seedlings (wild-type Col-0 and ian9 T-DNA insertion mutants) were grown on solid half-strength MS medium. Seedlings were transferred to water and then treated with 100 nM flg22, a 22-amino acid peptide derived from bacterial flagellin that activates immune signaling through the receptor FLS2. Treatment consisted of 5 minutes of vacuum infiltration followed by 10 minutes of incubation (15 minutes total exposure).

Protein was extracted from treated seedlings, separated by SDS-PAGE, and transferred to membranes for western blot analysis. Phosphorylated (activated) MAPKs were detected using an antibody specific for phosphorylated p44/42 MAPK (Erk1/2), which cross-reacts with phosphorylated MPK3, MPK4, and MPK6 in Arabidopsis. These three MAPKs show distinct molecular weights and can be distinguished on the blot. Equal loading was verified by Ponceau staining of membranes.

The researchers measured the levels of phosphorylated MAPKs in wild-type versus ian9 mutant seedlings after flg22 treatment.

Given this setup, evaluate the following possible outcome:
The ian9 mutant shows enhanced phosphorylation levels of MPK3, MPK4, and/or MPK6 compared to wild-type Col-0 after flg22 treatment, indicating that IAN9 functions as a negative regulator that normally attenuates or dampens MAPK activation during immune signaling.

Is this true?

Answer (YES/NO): NO